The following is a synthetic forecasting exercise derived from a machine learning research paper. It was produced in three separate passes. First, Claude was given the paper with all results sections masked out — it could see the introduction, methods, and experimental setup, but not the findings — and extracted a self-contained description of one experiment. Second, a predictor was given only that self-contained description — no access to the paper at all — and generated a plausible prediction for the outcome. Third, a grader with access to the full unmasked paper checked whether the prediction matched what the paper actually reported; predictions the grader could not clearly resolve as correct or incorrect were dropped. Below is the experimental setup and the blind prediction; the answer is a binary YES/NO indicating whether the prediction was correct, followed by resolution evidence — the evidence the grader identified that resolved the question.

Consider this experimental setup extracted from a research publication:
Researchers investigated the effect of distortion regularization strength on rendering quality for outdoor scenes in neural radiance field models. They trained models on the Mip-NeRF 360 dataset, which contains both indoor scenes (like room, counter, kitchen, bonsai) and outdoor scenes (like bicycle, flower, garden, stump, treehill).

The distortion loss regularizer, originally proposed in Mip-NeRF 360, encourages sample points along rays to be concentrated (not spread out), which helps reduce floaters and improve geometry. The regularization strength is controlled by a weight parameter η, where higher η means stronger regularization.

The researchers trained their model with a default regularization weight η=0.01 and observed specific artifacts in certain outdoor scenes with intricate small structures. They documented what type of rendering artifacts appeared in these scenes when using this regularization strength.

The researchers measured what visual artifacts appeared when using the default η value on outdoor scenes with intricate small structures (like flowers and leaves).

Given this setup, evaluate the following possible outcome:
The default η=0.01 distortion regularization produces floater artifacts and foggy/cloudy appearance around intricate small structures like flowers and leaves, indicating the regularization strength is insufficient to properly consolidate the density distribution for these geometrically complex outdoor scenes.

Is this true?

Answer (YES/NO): NO